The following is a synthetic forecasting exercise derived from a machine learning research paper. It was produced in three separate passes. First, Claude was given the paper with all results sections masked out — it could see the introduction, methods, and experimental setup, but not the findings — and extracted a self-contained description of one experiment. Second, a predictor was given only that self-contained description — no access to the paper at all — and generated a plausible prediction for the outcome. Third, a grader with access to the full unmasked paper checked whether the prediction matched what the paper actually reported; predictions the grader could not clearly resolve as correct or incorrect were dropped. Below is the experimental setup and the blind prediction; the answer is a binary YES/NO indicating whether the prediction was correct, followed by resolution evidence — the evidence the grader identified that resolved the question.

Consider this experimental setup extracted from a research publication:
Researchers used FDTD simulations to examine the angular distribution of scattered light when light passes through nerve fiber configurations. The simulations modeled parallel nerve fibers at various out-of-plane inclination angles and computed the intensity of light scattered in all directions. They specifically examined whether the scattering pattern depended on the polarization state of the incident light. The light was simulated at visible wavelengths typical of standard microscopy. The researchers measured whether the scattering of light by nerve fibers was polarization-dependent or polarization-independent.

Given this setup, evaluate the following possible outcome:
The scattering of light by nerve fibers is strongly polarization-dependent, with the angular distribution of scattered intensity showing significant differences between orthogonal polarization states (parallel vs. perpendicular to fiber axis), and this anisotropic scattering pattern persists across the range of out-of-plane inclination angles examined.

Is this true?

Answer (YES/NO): NO